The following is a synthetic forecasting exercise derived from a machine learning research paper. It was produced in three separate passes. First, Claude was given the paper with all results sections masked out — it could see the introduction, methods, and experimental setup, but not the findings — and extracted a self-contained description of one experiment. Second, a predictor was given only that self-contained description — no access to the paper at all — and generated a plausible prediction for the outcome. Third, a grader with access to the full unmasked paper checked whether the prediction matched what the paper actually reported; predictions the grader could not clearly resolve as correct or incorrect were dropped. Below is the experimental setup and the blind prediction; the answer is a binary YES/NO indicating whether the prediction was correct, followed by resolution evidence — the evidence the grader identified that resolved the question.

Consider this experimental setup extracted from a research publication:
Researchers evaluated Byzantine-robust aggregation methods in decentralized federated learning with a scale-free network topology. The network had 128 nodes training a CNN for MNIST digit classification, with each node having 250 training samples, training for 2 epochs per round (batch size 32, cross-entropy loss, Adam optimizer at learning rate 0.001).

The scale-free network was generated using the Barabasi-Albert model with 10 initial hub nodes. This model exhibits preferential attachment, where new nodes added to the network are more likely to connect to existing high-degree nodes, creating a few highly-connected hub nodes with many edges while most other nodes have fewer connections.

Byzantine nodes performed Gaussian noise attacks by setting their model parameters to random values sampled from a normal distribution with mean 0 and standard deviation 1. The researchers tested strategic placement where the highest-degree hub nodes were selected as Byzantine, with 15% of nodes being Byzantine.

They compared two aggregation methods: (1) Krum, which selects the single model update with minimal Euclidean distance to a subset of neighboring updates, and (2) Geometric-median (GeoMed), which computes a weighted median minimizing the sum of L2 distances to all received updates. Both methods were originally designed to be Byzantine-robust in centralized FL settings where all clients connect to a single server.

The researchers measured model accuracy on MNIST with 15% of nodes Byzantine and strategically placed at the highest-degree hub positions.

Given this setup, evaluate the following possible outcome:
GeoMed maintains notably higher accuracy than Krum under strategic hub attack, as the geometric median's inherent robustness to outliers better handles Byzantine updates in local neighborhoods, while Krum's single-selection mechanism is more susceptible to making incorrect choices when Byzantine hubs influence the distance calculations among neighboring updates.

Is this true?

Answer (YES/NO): NO